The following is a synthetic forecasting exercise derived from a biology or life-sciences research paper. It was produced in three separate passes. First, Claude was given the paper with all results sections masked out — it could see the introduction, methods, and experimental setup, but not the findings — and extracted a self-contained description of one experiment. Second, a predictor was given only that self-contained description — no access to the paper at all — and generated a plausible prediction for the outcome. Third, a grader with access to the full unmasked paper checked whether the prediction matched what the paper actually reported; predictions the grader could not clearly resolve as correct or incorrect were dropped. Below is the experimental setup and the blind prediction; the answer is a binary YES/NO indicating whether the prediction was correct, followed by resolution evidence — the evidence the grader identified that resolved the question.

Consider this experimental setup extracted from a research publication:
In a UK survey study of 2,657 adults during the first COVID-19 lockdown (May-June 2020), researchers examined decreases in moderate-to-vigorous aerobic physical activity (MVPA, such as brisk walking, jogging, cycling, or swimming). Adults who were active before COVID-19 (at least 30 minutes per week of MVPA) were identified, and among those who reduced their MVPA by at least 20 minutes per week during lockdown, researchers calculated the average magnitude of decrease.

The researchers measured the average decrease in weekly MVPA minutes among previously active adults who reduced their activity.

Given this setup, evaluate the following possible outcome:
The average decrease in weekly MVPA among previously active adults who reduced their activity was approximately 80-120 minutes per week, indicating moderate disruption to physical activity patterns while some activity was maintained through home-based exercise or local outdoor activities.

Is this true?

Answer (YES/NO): NO